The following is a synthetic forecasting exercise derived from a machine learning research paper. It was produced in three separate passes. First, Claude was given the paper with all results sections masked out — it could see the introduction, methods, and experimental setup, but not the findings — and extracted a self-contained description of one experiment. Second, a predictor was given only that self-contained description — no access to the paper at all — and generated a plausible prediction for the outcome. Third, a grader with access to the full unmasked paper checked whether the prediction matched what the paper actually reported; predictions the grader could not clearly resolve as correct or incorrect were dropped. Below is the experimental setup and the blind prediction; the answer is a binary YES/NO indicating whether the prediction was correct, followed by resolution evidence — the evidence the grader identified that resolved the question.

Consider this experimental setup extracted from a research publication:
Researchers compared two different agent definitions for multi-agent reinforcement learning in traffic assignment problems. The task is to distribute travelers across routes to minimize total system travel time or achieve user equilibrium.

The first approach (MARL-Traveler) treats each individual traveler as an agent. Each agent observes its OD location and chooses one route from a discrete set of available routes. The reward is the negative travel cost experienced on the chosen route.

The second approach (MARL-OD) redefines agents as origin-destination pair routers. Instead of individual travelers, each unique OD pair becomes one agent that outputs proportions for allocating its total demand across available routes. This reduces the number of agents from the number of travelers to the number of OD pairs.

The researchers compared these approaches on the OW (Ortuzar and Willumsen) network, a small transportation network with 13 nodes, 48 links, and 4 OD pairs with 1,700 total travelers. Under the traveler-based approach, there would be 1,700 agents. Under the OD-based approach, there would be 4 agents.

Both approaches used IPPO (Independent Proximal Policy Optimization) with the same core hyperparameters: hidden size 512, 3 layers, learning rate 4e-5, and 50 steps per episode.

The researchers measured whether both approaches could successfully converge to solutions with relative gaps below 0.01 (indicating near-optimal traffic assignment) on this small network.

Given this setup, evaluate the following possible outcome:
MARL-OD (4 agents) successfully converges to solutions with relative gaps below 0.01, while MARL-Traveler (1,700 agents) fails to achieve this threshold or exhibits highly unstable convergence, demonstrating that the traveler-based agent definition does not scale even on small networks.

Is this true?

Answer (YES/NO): NO